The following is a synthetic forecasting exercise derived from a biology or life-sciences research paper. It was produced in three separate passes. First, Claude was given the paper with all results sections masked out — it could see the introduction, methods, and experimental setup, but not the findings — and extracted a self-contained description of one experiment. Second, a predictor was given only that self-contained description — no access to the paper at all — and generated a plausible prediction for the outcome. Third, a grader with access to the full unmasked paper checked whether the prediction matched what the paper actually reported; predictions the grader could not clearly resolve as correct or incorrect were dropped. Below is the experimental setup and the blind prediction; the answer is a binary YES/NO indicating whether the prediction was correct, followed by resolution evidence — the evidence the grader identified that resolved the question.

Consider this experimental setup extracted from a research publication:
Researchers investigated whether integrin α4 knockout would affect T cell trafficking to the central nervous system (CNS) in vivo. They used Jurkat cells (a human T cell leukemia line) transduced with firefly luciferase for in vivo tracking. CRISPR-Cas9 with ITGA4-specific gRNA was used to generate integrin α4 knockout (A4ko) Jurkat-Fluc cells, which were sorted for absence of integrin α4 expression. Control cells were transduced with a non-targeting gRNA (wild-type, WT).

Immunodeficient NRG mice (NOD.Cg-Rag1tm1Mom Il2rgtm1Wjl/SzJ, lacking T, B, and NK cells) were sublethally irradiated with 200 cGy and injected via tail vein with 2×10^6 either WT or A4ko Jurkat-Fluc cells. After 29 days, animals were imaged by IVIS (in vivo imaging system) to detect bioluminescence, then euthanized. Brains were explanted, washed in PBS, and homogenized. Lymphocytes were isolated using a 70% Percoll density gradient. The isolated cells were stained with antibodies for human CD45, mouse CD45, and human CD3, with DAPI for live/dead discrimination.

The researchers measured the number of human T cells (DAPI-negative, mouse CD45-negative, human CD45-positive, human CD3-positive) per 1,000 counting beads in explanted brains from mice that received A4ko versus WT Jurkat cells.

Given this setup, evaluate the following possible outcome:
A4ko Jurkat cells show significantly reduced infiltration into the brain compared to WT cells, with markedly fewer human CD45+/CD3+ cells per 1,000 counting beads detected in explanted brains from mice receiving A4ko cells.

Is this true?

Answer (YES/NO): YES